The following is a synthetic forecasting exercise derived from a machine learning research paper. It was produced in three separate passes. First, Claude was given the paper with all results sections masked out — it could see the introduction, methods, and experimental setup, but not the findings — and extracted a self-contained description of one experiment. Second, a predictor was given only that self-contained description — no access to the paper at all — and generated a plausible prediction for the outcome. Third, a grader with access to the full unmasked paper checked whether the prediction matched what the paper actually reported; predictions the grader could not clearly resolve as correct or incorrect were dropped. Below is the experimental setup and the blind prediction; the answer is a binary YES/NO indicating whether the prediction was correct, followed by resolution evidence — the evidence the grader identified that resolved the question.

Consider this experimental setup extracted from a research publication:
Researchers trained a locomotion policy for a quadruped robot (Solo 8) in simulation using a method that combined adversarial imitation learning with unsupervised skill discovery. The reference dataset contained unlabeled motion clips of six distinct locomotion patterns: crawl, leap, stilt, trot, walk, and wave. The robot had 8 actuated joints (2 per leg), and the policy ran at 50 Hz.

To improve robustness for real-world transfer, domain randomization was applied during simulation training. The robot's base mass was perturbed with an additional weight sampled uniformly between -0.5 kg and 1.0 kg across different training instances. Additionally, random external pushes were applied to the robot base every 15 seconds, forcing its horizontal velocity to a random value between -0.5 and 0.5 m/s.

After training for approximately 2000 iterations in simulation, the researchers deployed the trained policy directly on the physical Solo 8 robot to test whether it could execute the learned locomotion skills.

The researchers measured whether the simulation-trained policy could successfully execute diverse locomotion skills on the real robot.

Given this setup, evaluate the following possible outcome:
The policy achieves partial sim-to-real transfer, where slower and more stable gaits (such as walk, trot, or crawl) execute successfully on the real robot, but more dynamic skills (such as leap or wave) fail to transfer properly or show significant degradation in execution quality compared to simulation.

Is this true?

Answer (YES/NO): NO